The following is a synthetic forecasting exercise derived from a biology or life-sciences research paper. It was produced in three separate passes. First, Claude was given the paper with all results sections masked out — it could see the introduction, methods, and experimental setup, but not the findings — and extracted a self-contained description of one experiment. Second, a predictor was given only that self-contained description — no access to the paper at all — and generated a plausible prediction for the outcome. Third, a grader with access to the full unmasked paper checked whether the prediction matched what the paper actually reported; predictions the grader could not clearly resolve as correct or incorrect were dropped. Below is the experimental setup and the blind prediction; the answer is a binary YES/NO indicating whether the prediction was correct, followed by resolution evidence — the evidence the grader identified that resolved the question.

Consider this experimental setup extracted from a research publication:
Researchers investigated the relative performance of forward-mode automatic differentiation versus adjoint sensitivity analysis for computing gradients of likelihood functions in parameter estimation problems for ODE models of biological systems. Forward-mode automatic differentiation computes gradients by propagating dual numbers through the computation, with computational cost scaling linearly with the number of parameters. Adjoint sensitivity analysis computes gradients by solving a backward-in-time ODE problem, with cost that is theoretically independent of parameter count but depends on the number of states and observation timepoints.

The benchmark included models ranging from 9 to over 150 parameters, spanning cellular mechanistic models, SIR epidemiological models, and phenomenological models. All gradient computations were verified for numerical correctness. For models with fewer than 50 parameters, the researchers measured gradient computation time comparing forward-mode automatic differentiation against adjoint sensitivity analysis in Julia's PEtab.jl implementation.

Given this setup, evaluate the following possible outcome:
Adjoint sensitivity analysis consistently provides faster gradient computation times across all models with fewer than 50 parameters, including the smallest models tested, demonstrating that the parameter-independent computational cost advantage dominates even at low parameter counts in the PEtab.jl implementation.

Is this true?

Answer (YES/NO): NO